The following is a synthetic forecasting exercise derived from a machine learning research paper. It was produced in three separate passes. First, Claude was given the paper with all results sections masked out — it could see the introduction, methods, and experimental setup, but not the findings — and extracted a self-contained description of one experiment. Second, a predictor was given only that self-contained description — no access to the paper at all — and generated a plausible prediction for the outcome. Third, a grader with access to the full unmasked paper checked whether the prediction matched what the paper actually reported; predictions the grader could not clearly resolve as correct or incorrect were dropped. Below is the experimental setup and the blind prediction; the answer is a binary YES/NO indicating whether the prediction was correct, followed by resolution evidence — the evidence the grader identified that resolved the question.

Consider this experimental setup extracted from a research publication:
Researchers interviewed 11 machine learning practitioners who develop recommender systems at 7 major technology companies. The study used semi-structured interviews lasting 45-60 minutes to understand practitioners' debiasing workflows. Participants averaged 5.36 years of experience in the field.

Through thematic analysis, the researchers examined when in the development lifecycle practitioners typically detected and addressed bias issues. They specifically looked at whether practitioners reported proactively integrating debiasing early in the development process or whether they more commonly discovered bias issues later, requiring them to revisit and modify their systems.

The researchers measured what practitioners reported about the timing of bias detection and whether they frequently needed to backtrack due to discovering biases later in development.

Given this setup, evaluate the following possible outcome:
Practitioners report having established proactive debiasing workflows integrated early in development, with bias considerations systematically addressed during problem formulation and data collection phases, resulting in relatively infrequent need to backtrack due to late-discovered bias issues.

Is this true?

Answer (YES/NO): NO